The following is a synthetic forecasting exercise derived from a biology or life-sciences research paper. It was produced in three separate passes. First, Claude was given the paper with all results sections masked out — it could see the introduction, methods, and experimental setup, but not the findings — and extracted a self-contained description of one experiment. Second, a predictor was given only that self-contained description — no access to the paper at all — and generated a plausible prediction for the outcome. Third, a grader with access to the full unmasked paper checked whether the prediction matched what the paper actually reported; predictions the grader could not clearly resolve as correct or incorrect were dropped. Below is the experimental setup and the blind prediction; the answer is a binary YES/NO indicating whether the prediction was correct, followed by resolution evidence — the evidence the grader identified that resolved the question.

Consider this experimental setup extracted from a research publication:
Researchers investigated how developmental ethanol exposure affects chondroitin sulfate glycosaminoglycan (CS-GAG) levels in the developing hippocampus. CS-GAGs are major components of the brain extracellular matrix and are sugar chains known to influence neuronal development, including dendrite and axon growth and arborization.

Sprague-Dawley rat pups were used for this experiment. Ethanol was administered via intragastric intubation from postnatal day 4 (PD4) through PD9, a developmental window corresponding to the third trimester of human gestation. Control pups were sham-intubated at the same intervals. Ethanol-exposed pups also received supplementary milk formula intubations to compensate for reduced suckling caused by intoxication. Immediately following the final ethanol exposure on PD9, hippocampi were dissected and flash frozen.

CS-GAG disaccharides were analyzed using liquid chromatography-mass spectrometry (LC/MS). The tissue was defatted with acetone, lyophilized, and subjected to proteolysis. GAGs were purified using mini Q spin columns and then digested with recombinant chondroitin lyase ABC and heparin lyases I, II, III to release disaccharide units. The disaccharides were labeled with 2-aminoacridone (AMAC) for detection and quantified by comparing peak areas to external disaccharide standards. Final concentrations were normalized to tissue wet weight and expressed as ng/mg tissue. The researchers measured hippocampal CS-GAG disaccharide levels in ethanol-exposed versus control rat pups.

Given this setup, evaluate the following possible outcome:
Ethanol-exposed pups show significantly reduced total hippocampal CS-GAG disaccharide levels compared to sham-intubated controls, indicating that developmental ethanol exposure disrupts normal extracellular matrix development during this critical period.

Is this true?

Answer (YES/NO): YES